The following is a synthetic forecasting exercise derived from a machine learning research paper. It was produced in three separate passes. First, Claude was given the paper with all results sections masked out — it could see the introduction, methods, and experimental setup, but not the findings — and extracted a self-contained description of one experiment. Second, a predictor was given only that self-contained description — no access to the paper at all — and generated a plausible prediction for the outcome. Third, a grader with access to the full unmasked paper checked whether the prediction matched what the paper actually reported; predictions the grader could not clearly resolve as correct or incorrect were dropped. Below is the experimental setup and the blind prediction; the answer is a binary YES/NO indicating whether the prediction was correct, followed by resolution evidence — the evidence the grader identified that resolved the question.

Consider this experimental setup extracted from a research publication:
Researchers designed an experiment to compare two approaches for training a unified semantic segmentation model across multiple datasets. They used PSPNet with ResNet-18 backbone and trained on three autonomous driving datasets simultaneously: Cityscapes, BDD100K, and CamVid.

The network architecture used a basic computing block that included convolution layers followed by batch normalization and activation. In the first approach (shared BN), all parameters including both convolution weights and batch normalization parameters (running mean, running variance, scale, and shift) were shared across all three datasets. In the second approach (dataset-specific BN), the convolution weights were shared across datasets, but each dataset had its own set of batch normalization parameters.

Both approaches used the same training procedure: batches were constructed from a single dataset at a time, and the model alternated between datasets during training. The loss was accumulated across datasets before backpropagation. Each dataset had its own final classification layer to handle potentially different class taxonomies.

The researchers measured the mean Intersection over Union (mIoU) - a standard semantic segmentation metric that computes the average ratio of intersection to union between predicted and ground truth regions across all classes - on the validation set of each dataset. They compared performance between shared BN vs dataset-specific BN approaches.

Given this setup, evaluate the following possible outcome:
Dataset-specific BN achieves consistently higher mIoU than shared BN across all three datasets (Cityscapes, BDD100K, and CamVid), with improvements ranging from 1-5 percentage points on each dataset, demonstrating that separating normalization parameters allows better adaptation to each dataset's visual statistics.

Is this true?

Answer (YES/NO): NO